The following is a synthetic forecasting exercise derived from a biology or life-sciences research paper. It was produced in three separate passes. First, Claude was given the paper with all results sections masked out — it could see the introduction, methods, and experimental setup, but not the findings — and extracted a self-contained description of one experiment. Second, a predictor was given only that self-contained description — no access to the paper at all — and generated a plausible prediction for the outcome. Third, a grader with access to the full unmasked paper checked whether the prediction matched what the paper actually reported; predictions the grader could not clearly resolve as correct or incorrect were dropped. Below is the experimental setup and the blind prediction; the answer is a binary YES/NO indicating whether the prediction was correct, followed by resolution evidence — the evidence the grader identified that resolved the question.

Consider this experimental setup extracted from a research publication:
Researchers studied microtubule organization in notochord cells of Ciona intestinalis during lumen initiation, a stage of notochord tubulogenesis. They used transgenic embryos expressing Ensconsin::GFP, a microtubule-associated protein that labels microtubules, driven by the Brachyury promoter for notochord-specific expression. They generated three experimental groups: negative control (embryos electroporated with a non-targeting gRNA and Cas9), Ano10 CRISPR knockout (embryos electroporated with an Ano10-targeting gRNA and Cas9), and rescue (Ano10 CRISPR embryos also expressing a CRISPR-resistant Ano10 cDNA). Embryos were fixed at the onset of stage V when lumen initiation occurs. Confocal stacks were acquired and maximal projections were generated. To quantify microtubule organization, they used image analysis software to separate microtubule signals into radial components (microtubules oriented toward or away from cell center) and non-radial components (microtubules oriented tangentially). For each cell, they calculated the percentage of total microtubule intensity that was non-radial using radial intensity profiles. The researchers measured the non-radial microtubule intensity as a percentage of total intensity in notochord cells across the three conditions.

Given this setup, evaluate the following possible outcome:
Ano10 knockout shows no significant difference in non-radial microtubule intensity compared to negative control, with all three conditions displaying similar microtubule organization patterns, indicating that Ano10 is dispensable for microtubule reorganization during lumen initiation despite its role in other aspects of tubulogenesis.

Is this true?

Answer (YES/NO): NO